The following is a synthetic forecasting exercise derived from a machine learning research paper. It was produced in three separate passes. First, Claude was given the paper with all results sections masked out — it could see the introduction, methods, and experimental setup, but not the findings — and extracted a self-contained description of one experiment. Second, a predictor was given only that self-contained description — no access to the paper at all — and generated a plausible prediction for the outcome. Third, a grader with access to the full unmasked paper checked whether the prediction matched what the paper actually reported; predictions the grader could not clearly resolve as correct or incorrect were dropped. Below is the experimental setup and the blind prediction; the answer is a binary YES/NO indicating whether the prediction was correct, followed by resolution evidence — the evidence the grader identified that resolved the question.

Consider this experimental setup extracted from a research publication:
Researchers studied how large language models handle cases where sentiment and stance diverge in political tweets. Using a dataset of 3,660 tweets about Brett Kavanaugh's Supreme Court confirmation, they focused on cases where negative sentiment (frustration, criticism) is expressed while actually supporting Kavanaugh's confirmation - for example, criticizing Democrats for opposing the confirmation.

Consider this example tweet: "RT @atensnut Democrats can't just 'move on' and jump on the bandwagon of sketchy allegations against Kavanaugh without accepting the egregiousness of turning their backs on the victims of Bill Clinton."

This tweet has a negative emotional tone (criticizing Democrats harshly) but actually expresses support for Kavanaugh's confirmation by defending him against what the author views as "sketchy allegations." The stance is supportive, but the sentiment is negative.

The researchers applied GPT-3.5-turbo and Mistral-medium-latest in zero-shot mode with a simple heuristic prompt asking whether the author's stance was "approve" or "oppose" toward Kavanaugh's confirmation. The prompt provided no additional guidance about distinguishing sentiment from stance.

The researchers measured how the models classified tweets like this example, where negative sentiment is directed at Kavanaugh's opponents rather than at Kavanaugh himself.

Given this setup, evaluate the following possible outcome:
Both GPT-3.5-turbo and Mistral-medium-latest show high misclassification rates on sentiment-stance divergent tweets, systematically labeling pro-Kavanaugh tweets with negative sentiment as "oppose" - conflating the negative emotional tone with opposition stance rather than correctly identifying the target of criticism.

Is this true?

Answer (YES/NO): YES